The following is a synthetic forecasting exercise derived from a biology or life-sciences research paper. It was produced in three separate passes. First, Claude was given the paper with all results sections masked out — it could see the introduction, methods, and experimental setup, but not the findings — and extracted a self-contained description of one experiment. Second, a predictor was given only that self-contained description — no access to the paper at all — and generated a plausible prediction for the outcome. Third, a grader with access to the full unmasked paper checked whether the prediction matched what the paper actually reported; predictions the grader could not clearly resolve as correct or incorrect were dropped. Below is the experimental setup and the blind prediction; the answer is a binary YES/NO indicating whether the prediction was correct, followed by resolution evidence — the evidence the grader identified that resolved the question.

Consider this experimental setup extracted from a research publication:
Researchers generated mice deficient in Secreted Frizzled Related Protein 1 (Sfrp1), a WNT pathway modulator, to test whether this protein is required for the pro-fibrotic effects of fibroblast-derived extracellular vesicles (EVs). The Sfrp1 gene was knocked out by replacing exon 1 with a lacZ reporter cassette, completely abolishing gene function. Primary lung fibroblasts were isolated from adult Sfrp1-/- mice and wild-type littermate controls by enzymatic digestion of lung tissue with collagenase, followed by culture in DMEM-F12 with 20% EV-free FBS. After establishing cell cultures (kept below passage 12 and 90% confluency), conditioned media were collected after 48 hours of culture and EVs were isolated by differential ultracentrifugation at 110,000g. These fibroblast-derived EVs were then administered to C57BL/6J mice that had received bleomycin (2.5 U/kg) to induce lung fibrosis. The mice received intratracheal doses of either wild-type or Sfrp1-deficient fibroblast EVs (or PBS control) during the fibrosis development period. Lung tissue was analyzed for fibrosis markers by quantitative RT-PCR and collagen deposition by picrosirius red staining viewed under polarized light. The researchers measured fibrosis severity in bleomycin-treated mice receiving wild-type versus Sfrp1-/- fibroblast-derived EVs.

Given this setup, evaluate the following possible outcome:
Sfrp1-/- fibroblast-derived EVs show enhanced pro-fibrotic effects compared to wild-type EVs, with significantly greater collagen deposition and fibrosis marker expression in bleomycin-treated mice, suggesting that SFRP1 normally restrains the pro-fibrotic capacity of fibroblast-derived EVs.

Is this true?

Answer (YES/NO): NO